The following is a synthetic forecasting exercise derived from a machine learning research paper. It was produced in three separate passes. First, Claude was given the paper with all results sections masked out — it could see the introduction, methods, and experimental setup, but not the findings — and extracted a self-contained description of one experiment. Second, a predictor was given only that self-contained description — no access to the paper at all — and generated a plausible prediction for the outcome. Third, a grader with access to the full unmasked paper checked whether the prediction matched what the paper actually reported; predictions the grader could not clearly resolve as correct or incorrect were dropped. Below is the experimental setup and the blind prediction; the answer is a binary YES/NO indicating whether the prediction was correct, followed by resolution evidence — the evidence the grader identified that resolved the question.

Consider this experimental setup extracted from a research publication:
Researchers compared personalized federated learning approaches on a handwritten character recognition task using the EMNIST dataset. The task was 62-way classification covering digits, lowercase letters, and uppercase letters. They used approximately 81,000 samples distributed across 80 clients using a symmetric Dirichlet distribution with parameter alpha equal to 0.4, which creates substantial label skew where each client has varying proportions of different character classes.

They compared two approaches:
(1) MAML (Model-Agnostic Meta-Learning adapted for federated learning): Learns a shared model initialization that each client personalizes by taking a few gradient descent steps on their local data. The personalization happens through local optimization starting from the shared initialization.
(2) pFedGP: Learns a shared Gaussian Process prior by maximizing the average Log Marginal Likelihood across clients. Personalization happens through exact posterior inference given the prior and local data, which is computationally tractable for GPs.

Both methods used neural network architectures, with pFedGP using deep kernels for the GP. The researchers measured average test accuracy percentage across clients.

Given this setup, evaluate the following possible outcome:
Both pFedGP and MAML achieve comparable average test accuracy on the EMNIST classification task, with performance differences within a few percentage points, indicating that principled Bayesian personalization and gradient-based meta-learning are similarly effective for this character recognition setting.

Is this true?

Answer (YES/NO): YES